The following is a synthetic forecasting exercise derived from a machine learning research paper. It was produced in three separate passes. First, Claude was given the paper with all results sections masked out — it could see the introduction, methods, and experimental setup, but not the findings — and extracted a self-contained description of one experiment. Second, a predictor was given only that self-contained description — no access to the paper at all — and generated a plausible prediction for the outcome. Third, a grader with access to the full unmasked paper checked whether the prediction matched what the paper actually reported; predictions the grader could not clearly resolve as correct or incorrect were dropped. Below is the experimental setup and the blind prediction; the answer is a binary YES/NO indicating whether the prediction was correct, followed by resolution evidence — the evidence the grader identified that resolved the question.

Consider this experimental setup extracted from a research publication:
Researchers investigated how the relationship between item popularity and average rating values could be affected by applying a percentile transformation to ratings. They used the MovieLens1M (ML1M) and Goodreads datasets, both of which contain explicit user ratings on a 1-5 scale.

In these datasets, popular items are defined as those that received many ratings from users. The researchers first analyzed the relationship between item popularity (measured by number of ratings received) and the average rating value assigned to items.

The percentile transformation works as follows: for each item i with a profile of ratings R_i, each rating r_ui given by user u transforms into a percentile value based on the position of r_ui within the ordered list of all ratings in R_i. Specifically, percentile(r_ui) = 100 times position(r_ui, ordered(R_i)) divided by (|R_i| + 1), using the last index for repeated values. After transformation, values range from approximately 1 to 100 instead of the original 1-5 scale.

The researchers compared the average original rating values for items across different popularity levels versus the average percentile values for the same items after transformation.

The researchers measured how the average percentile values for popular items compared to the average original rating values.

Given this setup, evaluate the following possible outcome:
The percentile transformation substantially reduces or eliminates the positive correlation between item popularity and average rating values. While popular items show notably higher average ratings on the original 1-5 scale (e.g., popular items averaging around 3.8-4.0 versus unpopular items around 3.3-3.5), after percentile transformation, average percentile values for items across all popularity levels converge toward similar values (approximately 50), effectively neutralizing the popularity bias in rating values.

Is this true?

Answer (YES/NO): NO